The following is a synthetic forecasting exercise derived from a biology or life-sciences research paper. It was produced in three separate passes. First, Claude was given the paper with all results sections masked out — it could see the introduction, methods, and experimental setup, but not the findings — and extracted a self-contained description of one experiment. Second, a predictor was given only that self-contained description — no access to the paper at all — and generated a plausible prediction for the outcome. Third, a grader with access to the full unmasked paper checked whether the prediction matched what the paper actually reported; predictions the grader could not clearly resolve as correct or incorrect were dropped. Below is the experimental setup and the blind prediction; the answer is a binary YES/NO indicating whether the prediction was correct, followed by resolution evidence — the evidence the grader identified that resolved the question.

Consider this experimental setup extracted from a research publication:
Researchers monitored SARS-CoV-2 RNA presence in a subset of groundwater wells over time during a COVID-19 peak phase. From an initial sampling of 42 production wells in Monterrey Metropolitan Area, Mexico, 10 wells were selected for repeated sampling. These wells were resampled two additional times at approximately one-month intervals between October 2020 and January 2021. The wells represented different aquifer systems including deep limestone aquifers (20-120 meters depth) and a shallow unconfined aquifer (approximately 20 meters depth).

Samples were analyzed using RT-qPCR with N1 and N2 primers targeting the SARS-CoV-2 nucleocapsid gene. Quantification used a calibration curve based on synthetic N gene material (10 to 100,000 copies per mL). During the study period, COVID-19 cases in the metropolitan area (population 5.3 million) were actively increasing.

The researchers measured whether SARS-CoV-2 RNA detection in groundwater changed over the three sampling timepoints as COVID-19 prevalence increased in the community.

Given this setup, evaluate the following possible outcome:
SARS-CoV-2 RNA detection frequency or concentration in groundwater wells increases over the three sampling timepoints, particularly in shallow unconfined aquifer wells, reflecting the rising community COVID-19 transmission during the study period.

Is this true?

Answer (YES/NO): NO